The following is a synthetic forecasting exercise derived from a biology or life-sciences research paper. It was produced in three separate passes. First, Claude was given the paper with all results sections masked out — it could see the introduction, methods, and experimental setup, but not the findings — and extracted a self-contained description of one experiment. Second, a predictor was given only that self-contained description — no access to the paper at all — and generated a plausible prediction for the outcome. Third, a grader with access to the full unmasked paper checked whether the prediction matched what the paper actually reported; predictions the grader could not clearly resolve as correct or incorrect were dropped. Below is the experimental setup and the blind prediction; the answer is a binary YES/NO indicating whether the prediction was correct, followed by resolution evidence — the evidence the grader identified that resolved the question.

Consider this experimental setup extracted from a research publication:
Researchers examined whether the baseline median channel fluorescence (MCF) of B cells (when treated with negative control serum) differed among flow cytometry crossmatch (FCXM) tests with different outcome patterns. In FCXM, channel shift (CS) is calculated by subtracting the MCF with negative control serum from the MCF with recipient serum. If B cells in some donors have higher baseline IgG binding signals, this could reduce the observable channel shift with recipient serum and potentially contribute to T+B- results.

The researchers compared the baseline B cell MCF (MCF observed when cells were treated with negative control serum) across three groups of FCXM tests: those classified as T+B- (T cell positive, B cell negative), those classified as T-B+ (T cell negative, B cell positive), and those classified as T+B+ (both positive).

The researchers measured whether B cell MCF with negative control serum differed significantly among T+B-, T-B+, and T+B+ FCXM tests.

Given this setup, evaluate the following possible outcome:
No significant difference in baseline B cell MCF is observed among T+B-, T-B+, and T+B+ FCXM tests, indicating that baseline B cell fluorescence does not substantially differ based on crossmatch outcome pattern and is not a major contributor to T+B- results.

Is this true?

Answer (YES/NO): YES